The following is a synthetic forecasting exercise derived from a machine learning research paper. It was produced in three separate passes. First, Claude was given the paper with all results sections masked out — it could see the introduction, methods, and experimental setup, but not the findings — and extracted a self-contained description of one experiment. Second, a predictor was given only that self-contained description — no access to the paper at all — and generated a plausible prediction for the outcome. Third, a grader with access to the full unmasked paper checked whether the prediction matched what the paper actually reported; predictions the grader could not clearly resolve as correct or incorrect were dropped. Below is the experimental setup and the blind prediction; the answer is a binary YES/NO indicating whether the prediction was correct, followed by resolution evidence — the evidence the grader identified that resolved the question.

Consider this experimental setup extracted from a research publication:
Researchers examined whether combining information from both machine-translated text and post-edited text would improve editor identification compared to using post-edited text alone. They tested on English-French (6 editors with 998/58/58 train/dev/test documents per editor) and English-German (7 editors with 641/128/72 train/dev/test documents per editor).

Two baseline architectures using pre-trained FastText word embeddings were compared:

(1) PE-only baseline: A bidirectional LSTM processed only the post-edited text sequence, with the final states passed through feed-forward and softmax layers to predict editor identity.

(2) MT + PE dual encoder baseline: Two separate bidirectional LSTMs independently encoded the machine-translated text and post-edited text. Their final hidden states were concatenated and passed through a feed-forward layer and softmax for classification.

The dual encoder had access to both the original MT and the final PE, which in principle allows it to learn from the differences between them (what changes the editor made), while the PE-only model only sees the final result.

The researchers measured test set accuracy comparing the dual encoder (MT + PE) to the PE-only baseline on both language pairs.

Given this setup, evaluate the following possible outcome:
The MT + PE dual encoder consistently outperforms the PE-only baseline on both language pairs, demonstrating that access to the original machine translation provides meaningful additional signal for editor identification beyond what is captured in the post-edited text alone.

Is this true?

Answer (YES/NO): NO